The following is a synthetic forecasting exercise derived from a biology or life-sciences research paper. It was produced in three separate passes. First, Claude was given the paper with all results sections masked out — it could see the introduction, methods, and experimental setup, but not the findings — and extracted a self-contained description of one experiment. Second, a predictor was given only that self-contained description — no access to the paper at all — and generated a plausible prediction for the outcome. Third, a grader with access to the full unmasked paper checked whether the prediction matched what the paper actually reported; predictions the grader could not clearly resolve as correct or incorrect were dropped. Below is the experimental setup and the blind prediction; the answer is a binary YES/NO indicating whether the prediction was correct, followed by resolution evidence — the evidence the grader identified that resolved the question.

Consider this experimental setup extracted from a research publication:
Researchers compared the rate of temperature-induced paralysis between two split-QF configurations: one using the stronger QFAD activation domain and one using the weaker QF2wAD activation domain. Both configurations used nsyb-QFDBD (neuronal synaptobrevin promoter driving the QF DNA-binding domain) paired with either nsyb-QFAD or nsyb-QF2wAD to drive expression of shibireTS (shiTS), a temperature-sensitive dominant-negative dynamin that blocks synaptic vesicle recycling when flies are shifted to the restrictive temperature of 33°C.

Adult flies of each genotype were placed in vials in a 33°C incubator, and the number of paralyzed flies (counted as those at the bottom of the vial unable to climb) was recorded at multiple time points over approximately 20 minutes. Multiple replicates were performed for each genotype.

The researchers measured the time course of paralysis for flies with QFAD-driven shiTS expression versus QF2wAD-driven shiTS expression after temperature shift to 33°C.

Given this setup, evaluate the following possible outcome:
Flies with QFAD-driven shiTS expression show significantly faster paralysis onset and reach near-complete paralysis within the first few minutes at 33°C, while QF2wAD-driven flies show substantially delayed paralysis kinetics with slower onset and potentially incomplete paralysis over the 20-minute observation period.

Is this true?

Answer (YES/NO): NO